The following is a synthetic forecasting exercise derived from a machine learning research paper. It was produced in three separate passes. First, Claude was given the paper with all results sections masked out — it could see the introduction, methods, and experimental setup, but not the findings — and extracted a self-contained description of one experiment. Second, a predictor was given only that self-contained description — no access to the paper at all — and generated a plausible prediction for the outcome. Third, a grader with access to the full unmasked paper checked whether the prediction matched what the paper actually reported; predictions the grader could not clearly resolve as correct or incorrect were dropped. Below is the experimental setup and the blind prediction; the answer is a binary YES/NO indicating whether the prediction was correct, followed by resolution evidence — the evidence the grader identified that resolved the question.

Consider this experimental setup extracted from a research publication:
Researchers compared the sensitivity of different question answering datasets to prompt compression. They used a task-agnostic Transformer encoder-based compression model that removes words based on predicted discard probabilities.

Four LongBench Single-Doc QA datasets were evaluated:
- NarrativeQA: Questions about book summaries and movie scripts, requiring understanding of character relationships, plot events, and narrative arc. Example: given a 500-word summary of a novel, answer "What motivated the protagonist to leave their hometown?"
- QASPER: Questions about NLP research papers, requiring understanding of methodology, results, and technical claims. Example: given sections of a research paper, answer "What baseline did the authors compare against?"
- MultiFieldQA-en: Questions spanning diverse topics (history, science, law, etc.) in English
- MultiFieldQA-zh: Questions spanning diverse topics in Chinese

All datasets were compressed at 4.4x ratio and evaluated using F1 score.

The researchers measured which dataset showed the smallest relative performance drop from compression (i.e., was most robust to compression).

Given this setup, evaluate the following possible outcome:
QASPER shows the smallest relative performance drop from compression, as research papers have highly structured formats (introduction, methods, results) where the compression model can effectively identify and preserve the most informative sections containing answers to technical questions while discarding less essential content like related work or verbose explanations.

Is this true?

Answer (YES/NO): YES